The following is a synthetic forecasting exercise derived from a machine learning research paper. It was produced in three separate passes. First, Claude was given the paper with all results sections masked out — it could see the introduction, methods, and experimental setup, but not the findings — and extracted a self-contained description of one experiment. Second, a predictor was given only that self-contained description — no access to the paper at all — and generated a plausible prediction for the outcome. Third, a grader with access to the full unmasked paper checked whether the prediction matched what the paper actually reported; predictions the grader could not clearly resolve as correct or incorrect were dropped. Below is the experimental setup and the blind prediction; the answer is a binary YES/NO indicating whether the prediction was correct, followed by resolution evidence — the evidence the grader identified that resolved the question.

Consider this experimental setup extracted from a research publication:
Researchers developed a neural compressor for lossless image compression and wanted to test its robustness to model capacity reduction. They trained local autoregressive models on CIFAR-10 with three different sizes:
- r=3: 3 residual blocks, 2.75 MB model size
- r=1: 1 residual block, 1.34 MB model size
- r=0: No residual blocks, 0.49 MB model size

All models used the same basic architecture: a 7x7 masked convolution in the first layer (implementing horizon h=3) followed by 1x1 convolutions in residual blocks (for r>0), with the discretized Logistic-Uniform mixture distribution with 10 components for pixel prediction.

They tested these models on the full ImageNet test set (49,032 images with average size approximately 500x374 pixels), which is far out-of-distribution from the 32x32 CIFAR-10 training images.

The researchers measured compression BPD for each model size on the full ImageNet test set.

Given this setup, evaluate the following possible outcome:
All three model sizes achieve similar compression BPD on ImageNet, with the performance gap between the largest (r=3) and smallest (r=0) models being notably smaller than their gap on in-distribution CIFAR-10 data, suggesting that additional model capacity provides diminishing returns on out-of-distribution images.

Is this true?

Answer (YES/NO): YES